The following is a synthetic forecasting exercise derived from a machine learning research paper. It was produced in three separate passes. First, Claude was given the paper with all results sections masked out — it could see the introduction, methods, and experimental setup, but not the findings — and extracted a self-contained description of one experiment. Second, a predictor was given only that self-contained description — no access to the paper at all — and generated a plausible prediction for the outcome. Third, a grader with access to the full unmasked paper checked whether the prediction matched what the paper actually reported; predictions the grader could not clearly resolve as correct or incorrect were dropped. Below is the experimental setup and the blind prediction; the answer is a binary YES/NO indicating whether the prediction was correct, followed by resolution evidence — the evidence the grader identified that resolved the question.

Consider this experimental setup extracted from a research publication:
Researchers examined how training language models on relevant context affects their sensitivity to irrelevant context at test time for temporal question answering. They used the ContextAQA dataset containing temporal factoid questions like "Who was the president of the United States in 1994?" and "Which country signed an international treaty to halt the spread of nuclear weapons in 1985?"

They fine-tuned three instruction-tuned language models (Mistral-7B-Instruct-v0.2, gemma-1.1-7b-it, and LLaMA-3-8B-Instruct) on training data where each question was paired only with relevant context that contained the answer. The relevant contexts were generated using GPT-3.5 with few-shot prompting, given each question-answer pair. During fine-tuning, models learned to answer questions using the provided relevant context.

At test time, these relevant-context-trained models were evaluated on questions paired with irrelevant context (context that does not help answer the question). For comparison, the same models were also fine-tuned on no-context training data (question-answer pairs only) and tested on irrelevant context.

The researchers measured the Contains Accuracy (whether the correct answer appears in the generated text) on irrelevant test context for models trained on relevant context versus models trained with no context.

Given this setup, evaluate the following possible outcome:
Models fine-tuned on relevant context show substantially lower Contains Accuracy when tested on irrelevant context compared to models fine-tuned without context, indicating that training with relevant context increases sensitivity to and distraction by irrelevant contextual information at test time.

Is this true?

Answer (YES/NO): YES